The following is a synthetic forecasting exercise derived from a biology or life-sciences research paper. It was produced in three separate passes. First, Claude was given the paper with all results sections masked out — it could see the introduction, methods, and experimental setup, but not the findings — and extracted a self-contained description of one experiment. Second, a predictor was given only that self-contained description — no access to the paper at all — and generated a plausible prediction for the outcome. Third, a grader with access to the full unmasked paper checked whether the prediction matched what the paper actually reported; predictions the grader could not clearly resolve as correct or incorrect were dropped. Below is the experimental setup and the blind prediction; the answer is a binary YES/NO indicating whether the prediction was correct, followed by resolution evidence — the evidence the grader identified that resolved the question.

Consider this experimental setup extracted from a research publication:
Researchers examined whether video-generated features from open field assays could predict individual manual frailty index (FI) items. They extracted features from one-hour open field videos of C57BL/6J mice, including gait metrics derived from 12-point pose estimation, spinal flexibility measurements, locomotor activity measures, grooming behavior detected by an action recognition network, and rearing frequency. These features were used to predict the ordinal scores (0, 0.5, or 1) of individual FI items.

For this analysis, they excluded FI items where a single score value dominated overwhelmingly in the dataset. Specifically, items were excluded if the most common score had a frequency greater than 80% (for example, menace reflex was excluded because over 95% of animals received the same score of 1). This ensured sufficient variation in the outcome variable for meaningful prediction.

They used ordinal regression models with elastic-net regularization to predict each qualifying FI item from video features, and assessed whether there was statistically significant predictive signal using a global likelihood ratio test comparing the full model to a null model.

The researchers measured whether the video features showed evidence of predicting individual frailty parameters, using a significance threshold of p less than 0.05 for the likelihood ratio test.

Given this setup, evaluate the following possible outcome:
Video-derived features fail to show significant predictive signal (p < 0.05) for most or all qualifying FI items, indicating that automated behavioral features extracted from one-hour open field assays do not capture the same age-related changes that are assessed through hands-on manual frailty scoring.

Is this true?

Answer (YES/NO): NO